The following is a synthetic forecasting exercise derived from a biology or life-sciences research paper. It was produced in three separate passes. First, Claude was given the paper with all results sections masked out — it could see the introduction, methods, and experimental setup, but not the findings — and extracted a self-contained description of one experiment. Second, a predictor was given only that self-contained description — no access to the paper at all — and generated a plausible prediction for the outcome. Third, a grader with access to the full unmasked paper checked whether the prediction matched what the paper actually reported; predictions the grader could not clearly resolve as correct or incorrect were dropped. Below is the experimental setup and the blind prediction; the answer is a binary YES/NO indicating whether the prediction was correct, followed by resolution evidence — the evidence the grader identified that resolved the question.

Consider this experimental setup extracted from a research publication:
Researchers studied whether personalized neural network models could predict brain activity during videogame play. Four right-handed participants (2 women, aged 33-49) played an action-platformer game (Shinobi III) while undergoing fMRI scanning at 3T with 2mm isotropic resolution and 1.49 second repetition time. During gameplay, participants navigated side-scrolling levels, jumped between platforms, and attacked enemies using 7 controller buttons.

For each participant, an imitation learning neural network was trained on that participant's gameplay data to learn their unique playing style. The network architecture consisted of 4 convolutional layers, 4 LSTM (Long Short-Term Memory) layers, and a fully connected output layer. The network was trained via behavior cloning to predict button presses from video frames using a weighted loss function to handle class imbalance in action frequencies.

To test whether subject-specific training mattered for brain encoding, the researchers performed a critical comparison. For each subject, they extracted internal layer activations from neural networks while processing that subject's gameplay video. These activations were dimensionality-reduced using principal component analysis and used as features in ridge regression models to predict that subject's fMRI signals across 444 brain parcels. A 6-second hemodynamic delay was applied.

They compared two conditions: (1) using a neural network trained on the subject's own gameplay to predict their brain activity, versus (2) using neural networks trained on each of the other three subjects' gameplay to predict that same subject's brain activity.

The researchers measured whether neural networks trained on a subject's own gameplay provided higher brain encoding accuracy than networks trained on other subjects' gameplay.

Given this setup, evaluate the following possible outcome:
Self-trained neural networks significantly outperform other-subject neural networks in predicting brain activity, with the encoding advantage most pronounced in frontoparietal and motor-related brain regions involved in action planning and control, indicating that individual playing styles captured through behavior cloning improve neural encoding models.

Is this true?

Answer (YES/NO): NO